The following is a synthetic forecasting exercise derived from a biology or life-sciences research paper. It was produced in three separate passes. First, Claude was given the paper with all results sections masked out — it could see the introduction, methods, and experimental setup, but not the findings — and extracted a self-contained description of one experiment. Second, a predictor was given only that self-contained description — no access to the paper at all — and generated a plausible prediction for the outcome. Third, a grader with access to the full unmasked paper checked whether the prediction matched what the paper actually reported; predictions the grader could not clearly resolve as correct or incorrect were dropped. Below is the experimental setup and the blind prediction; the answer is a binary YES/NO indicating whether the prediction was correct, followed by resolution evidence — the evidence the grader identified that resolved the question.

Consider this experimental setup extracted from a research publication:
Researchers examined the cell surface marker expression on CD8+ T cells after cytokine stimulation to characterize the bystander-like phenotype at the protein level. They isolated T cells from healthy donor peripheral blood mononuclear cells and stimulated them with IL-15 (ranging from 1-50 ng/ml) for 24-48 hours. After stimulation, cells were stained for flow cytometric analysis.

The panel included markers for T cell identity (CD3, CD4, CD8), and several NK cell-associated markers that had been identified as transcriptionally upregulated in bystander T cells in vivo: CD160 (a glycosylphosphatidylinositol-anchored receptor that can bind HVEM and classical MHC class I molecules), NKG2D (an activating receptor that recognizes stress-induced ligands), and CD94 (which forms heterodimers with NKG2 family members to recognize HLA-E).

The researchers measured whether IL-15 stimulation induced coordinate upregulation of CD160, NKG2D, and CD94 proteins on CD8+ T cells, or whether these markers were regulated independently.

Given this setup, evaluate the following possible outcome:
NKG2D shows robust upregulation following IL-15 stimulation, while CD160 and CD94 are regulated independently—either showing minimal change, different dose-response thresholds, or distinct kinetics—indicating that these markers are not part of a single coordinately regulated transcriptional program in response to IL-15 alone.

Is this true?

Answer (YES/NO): NO